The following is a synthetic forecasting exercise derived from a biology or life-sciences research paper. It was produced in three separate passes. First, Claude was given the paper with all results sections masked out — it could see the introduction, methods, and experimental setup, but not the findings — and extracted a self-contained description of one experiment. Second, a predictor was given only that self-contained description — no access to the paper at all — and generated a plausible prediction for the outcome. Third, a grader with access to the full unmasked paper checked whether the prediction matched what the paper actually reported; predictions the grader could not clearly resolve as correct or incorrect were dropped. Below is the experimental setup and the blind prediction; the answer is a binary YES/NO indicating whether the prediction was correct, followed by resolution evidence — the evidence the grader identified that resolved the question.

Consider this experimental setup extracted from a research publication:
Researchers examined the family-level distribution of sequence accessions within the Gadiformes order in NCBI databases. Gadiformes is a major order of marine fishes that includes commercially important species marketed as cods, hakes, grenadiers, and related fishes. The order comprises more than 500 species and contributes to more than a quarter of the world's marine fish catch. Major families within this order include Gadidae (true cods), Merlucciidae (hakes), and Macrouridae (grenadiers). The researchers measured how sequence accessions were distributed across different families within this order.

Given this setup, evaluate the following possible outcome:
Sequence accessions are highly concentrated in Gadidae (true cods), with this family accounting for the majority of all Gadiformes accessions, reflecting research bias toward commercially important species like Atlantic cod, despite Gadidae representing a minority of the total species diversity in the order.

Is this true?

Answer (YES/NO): YES